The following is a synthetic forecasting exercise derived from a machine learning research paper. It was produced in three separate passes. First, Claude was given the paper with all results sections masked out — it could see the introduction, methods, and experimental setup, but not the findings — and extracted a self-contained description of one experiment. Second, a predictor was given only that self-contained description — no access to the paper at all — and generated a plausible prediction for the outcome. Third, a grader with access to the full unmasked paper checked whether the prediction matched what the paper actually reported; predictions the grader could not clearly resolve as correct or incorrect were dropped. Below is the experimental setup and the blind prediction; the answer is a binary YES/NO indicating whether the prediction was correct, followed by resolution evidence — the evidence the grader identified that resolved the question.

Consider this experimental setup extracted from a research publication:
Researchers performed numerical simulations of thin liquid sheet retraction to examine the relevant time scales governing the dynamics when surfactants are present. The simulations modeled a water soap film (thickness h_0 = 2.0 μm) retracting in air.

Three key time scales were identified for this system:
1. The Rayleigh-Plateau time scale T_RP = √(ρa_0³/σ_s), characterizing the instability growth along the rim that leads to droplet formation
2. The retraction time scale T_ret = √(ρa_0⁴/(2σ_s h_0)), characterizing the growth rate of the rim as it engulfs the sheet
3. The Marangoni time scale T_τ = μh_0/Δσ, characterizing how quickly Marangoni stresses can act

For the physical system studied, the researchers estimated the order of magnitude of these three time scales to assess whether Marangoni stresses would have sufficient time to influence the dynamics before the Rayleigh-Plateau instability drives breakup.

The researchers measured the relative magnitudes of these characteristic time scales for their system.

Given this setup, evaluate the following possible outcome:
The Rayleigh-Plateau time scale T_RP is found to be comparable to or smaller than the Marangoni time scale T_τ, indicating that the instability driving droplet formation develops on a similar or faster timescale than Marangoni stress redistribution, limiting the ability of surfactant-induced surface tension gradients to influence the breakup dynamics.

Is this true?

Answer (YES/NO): NO